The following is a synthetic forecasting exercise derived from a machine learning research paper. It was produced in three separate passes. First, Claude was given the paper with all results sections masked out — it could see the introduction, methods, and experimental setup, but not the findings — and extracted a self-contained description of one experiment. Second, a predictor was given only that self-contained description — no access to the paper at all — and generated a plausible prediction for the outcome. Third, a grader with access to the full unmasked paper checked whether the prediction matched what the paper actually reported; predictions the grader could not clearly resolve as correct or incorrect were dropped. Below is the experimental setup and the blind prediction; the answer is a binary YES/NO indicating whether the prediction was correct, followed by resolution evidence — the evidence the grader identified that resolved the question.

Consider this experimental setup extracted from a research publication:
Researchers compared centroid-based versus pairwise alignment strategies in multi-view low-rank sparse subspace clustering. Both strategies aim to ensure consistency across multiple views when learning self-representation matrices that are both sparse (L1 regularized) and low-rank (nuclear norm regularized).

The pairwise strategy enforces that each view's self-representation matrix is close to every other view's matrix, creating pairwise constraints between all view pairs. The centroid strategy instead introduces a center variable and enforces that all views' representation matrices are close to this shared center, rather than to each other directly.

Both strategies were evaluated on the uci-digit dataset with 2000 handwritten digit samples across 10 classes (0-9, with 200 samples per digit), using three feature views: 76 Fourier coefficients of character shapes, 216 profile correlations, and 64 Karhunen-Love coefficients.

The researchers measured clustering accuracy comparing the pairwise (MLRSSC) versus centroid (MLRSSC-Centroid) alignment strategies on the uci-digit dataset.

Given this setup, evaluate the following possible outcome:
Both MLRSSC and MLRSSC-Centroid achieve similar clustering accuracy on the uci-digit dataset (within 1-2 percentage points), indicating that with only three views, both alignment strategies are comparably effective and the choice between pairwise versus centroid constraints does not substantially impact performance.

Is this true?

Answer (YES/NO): YES